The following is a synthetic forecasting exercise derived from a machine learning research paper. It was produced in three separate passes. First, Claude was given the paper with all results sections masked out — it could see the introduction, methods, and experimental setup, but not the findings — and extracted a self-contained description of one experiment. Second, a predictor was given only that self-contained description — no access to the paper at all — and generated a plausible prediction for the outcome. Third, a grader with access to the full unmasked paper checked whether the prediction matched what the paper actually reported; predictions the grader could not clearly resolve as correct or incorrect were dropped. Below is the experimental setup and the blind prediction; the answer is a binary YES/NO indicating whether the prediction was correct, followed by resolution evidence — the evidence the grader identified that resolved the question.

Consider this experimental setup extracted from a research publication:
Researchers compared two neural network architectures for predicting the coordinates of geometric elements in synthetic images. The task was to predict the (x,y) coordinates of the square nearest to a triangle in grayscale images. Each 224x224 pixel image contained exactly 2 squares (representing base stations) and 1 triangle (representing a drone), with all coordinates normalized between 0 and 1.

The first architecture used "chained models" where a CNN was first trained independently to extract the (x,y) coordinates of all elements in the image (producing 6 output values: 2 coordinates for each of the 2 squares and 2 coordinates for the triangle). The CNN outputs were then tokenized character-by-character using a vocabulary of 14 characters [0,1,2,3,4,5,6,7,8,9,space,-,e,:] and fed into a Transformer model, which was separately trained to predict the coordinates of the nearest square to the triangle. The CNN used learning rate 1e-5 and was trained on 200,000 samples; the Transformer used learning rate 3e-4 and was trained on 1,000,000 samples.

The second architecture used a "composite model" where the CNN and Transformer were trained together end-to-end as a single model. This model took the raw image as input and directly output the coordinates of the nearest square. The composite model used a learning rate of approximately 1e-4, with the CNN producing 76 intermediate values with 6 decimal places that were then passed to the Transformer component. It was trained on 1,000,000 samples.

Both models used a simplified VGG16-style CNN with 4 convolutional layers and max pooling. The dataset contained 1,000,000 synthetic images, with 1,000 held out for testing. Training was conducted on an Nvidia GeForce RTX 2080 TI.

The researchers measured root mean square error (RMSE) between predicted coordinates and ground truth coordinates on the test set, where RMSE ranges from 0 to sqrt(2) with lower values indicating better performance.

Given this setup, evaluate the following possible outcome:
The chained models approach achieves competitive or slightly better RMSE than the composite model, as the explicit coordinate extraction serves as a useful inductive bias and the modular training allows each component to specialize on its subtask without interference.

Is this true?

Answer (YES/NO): YES